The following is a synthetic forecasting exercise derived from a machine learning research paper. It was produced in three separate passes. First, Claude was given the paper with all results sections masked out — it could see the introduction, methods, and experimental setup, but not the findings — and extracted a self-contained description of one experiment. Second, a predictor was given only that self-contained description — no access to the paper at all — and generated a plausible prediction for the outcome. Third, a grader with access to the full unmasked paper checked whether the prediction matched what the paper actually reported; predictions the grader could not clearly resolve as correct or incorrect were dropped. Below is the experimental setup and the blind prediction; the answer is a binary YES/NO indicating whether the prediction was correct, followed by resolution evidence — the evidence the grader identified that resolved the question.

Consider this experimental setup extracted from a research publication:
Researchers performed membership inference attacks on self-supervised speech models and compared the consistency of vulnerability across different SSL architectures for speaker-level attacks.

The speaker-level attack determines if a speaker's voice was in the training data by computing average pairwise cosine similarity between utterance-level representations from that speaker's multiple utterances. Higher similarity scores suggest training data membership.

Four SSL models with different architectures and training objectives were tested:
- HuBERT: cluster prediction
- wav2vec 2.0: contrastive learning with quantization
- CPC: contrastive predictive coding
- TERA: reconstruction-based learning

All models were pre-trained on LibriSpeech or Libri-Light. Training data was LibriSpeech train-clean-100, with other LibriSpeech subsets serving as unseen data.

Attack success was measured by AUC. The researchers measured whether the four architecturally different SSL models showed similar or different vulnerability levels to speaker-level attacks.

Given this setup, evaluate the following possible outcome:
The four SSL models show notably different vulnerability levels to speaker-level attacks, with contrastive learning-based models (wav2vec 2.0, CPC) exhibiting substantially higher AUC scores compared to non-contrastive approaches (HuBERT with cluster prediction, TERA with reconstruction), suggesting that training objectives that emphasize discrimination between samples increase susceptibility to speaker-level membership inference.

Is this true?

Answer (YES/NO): NO